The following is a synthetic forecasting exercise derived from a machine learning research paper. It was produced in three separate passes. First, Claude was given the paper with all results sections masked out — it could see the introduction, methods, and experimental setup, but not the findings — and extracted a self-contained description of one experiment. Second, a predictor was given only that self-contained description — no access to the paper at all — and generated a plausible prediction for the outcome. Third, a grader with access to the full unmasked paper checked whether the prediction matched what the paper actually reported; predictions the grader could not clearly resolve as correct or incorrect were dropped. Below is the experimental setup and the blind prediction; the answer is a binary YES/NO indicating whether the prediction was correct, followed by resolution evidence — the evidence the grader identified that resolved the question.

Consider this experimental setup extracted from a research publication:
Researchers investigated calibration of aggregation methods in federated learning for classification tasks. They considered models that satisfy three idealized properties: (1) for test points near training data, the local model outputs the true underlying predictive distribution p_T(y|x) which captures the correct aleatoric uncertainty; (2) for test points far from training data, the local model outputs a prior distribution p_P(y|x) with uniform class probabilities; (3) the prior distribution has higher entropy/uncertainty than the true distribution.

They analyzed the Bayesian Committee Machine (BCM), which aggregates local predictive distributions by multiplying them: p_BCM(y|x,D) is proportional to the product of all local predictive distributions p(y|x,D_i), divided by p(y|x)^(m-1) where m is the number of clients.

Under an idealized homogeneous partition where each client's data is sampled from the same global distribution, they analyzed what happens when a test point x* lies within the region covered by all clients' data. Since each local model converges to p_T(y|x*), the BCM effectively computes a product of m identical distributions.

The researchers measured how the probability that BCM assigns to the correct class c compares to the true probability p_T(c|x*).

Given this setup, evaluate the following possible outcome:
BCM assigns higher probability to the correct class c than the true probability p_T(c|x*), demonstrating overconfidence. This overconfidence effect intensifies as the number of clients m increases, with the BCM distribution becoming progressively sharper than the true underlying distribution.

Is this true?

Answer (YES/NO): YES